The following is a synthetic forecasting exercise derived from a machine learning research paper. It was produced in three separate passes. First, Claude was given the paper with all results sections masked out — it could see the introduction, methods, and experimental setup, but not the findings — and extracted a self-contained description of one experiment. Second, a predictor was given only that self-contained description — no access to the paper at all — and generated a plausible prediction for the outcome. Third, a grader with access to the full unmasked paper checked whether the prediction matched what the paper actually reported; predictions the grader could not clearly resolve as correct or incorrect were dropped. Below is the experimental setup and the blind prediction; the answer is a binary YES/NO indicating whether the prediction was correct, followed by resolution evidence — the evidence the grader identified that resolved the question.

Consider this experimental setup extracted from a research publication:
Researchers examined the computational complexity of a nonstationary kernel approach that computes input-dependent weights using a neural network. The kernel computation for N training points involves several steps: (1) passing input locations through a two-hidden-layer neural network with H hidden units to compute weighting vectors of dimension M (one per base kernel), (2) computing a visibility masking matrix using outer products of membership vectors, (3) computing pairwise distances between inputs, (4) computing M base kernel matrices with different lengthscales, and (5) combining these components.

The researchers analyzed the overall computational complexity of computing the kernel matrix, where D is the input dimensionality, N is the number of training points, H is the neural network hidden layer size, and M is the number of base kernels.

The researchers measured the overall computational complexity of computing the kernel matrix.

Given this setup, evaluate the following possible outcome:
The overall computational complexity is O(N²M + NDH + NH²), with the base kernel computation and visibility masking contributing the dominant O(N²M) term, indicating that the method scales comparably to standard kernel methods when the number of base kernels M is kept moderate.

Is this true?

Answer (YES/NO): NO